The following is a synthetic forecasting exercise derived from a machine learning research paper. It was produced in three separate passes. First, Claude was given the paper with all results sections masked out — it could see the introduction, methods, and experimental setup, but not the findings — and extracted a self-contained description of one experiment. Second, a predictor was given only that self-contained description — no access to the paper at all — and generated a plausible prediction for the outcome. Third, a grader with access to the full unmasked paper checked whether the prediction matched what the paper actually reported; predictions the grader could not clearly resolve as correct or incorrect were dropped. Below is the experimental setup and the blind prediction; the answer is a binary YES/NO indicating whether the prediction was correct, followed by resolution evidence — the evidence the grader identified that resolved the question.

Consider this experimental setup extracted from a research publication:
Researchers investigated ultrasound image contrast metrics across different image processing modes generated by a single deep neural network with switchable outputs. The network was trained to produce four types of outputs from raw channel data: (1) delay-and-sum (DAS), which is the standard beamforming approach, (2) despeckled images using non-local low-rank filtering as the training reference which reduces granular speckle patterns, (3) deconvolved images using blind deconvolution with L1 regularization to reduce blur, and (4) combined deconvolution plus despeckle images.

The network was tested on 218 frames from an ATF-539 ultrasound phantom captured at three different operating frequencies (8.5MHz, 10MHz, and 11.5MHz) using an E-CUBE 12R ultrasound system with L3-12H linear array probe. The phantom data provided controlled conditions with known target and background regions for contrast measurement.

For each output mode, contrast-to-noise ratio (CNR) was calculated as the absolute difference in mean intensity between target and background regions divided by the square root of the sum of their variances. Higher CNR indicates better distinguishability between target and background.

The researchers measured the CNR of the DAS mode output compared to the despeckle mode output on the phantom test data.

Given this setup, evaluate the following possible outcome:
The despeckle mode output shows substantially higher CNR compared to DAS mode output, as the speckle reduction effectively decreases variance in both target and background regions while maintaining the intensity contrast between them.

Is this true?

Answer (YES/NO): NO